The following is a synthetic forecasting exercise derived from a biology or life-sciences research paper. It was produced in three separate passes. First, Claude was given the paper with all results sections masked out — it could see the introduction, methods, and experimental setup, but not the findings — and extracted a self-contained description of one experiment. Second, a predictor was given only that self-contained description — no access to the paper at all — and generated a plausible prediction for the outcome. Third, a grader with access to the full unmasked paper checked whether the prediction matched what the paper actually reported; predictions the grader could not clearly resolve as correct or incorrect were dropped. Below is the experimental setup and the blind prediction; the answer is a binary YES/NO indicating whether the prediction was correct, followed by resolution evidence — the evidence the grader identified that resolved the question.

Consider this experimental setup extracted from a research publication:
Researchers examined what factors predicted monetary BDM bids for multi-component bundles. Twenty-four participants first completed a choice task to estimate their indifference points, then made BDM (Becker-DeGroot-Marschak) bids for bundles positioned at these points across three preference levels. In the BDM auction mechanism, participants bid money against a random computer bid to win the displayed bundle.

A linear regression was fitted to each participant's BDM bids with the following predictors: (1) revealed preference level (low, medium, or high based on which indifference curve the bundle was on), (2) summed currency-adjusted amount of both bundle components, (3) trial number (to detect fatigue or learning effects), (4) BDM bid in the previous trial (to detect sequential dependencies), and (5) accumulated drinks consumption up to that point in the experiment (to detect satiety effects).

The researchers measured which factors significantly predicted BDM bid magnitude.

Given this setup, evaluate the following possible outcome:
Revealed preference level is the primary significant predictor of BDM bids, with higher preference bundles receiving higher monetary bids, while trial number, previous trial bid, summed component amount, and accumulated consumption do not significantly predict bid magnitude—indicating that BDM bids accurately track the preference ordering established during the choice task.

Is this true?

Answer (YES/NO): NO